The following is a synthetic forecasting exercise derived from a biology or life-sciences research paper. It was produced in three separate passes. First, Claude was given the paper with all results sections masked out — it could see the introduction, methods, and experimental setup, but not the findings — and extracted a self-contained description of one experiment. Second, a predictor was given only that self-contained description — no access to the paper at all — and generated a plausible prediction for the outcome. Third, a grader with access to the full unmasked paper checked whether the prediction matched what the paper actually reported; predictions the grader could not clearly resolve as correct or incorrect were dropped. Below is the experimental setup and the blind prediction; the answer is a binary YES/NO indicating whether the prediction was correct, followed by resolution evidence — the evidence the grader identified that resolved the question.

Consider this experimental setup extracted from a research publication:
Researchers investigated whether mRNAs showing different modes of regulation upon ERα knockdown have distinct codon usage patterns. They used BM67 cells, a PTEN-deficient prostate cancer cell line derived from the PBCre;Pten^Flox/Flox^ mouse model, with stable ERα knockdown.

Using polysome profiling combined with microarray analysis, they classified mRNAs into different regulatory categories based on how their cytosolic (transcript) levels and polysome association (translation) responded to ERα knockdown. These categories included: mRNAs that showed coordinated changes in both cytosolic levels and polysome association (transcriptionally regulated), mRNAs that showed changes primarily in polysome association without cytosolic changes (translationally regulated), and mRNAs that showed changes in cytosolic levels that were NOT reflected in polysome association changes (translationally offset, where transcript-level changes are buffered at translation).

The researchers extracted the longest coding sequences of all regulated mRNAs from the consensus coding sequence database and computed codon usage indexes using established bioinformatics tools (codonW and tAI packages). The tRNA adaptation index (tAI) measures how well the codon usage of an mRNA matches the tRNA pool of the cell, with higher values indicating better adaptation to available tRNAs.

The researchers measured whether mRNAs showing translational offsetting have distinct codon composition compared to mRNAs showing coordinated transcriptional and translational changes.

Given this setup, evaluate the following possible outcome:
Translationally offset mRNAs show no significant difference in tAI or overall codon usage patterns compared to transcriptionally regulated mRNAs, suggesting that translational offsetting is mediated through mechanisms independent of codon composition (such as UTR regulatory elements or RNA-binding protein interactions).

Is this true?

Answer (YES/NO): NO